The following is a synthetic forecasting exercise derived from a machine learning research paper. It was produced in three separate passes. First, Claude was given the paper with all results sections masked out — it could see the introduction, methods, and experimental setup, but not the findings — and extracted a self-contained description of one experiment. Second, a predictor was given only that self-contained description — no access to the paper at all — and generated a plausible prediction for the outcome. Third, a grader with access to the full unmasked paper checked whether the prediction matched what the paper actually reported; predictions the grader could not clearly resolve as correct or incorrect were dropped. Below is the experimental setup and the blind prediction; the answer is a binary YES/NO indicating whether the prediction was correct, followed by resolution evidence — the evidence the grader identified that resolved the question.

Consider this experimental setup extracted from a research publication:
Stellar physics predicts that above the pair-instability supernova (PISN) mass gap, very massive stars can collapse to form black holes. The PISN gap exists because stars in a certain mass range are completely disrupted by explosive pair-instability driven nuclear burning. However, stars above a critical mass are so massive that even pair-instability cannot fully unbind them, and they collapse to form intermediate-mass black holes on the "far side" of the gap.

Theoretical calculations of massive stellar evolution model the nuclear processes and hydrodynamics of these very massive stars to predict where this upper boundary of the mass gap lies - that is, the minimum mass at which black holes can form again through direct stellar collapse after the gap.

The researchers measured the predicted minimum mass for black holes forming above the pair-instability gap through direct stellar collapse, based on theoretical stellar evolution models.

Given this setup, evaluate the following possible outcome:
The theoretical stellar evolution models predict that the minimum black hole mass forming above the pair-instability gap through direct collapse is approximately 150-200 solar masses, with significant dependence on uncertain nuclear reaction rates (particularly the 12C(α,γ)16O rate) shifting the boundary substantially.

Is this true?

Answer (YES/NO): NO